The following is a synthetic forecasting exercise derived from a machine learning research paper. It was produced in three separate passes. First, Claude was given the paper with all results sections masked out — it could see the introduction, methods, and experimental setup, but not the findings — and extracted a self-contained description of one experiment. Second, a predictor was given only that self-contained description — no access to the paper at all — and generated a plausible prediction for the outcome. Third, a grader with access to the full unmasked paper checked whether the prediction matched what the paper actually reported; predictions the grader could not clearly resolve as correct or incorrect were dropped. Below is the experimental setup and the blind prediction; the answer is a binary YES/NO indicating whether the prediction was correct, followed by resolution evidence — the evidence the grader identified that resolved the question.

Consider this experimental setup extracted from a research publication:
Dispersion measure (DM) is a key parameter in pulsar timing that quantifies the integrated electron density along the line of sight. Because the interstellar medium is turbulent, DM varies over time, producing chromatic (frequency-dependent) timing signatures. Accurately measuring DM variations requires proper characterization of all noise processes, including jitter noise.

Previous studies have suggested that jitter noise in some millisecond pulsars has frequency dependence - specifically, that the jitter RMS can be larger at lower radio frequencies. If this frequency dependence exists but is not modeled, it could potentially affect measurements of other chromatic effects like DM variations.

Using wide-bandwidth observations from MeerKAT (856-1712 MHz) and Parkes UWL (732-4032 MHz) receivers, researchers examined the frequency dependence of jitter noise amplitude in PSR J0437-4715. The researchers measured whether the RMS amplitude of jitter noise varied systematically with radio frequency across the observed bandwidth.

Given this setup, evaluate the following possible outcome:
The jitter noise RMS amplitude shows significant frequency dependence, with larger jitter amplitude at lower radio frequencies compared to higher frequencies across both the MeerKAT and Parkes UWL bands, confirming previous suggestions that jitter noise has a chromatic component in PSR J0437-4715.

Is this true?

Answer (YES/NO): NO